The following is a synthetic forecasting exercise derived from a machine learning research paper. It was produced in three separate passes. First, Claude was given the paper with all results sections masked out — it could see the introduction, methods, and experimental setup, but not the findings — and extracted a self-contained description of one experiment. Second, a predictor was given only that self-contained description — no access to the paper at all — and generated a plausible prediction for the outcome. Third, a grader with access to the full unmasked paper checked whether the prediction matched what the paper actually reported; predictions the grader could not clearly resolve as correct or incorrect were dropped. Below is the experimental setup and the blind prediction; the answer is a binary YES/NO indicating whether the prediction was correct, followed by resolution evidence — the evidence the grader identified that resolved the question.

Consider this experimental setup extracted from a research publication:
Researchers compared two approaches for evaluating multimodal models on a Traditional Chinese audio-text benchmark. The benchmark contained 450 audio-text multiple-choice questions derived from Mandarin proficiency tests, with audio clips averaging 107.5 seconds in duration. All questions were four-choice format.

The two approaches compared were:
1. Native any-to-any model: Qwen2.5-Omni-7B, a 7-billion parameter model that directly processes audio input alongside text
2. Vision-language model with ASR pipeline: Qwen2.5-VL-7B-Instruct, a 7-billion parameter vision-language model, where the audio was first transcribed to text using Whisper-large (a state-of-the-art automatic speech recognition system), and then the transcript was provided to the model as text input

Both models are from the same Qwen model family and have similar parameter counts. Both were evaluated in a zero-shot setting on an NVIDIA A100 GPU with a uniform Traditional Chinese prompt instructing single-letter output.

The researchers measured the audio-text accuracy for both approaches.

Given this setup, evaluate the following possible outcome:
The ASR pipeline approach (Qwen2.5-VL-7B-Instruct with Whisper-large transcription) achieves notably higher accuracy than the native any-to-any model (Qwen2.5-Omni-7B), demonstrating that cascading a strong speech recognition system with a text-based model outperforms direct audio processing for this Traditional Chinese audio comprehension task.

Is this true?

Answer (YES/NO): NO